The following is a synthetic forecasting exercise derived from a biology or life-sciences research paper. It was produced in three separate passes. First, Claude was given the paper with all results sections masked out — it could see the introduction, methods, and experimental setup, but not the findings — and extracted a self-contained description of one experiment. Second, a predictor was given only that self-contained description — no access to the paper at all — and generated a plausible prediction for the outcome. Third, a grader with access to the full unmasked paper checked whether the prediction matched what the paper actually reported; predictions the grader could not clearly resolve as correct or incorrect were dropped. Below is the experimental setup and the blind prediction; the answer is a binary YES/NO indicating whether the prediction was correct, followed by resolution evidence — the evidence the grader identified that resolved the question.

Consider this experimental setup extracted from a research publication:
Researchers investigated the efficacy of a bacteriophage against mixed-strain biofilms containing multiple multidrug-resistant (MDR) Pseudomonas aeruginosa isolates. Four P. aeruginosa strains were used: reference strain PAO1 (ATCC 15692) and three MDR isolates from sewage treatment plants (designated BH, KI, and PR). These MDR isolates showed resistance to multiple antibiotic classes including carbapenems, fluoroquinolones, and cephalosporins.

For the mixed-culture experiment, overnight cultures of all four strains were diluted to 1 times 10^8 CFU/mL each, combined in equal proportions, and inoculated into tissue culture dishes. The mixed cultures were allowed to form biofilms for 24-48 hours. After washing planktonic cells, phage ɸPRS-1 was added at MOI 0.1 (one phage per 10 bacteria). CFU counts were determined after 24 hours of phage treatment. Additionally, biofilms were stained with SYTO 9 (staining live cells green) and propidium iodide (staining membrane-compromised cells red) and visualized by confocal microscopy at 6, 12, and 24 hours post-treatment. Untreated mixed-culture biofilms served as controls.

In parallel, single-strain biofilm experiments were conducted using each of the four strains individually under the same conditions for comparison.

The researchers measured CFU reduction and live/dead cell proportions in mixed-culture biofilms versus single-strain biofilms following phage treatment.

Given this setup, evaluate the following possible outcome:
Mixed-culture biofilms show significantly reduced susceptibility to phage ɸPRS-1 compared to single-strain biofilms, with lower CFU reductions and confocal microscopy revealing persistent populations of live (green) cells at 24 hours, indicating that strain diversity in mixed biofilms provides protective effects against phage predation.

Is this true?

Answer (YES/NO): NO